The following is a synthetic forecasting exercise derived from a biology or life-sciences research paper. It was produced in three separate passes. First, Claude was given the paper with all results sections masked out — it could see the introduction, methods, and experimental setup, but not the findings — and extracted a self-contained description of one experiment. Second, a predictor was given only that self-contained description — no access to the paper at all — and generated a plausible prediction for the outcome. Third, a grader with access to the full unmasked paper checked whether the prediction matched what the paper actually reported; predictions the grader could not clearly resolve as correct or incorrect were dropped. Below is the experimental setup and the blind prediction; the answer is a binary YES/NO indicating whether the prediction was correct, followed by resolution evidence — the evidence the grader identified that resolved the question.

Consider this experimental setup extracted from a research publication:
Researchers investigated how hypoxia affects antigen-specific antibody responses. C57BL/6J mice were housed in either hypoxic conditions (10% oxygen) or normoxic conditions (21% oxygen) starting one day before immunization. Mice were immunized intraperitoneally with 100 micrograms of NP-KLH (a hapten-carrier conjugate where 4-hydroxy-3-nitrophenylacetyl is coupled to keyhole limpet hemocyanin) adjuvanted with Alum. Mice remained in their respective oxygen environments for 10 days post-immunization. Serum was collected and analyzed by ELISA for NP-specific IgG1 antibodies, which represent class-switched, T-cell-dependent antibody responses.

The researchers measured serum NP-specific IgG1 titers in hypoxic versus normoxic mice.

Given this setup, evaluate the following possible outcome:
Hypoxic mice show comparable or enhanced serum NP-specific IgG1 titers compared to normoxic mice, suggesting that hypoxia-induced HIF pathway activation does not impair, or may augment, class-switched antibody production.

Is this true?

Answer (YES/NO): NO